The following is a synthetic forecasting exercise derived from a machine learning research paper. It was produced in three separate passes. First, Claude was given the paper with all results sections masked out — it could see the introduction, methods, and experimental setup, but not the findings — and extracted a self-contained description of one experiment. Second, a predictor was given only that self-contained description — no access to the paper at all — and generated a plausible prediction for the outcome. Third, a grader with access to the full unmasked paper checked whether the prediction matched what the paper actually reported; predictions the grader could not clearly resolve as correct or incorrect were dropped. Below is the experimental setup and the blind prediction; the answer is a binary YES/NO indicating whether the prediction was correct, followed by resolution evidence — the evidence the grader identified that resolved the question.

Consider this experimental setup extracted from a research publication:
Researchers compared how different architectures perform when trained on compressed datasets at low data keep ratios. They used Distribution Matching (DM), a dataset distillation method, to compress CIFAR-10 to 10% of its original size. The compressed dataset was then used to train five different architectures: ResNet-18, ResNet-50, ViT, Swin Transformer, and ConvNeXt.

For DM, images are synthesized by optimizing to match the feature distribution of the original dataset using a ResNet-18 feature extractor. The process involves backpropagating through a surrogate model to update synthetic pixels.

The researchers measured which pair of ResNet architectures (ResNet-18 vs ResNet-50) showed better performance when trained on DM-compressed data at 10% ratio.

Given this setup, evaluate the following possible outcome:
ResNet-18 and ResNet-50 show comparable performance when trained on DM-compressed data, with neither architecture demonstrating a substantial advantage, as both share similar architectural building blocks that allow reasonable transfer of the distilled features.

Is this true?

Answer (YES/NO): NO